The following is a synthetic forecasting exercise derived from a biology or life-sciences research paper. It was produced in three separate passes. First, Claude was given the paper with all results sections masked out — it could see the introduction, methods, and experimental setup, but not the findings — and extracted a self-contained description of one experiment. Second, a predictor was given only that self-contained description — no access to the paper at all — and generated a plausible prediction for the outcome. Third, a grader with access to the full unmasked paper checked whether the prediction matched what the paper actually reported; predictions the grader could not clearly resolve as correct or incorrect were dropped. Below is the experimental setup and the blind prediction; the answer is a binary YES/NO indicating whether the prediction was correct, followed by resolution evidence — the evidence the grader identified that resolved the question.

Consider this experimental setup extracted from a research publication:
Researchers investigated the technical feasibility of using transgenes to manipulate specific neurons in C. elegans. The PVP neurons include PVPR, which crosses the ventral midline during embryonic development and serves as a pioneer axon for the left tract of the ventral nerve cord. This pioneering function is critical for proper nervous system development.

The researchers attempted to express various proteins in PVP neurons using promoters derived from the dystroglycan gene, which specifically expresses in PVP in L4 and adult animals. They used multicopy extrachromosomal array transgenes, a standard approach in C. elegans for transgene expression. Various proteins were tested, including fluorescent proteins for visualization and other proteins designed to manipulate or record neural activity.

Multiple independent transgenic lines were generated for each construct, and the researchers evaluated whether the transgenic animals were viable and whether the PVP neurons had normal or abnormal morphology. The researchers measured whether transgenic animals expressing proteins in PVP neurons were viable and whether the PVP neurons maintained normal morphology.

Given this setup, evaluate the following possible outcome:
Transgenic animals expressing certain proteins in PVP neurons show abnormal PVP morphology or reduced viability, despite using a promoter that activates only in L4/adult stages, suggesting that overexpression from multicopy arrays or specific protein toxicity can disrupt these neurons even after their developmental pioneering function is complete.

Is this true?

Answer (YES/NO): YES